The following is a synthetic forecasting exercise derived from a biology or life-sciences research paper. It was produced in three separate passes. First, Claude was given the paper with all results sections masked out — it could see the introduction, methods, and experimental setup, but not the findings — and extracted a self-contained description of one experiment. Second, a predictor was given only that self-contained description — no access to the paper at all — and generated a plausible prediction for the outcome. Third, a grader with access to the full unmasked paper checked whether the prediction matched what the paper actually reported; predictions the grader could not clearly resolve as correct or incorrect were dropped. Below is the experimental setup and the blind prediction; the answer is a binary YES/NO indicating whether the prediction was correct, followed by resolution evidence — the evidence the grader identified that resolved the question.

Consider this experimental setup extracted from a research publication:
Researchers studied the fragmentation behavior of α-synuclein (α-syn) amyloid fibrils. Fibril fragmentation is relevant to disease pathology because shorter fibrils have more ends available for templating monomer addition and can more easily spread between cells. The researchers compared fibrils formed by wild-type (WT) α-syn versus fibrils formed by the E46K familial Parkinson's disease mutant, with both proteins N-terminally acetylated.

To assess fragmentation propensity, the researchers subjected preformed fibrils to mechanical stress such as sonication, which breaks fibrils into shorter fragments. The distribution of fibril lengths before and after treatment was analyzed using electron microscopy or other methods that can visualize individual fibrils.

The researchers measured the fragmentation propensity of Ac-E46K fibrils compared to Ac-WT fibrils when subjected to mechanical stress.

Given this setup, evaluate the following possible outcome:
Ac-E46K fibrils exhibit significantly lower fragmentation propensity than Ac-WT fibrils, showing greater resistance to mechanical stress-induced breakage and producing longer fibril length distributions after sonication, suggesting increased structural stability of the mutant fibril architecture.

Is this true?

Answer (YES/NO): NO